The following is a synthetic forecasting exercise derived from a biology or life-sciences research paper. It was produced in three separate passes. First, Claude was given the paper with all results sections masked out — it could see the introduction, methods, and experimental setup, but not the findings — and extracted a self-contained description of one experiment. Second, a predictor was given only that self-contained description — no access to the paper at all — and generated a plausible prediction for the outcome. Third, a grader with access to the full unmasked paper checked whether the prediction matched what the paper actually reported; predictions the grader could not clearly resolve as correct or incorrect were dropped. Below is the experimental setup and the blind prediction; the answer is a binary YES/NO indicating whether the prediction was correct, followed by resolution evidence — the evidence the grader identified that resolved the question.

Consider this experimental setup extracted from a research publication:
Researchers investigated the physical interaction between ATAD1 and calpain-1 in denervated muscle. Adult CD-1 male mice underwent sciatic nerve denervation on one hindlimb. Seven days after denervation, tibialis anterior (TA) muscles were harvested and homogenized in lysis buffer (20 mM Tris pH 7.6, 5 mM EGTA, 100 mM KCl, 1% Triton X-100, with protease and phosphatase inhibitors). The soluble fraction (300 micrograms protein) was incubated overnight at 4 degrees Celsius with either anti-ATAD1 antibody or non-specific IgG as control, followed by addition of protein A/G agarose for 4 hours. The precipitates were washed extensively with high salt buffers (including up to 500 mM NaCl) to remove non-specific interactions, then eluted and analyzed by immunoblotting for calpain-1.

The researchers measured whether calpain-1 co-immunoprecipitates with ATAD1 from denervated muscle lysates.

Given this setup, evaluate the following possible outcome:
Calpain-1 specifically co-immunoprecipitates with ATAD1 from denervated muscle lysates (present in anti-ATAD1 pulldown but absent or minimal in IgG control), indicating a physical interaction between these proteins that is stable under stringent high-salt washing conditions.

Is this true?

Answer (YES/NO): YES